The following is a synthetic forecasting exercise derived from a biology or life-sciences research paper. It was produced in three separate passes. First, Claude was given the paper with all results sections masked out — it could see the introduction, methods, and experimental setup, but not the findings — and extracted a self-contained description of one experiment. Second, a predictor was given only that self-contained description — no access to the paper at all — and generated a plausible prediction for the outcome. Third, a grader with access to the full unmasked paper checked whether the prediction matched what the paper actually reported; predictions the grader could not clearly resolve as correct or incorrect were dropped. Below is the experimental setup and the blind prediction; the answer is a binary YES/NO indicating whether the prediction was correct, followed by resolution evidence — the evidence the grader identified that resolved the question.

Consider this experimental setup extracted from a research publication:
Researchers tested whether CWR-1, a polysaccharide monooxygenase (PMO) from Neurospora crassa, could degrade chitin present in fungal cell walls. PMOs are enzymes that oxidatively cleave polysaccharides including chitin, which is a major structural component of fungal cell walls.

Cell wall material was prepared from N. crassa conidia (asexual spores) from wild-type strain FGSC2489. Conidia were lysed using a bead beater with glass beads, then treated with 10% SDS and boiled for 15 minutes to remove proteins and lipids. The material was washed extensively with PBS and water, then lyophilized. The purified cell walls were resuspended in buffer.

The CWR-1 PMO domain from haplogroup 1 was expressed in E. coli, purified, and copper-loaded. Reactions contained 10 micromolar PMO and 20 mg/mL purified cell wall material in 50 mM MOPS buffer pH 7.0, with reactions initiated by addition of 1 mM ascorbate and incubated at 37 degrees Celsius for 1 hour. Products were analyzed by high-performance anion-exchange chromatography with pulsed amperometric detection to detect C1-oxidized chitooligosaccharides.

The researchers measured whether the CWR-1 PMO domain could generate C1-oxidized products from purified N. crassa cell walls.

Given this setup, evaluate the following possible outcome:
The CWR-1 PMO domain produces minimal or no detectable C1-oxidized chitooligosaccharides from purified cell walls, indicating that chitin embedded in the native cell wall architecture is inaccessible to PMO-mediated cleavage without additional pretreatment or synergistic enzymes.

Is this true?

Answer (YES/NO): NO